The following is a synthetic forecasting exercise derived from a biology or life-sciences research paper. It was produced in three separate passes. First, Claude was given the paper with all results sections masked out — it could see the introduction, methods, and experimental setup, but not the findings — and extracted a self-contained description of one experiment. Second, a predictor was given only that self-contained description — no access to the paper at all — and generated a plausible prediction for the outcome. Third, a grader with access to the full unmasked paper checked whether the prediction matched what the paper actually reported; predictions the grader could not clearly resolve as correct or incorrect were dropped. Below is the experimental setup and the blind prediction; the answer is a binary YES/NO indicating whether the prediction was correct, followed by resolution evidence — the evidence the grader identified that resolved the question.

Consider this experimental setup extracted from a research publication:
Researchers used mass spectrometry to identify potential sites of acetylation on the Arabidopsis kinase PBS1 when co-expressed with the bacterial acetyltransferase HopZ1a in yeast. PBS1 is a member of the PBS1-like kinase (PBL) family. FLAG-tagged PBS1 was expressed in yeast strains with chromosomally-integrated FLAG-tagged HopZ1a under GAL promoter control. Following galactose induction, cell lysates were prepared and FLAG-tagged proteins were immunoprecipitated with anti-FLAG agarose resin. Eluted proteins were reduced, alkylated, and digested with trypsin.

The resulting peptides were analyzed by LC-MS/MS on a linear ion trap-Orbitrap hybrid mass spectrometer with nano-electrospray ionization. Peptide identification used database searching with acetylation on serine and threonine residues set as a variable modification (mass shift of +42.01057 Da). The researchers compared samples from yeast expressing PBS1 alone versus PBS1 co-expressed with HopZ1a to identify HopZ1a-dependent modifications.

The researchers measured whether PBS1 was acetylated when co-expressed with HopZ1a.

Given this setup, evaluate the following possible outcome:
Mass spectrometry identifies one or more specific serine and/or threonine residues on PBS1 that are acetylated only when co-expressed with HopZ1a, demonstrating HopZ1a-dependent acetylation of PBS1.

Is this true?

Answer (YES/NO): YES